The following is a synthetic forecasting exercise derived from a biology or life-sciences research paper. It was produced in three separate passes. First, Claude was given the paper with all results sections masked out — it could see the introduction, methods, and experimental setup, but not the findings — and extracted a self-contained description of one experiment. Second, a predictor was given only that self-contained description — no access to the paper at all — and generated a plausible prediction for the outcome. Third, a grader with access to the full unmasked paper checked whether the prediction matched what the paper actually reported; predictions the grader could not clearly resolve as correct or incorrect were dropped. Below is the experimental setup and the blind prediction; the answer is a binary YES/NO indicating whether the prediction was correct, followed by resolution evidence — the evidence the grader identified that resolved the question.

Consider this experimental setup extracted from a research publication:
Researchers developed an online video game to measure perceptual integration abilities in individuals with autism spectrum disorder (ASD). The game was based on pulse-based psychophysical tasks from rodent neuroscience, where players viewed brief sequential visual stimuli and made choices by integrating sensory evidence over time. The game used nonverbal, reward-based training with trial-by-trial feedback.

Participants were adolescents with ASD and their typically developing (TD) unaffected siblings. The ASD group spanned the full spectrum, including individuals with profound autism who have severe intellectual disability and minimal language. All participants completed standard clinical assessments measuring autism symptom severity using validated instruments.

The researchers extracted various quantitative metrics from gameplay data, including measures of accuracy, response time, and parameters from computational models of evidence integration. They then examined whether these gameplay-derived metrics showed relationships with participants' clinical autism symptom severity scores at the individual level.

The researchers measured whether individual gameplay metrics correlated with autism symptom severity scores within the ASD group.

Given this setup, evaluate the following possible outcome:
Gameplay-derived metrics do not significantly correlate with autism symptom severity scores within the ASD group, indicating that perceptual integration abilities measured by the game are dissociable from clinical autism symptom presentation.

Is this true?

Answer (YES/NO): NO